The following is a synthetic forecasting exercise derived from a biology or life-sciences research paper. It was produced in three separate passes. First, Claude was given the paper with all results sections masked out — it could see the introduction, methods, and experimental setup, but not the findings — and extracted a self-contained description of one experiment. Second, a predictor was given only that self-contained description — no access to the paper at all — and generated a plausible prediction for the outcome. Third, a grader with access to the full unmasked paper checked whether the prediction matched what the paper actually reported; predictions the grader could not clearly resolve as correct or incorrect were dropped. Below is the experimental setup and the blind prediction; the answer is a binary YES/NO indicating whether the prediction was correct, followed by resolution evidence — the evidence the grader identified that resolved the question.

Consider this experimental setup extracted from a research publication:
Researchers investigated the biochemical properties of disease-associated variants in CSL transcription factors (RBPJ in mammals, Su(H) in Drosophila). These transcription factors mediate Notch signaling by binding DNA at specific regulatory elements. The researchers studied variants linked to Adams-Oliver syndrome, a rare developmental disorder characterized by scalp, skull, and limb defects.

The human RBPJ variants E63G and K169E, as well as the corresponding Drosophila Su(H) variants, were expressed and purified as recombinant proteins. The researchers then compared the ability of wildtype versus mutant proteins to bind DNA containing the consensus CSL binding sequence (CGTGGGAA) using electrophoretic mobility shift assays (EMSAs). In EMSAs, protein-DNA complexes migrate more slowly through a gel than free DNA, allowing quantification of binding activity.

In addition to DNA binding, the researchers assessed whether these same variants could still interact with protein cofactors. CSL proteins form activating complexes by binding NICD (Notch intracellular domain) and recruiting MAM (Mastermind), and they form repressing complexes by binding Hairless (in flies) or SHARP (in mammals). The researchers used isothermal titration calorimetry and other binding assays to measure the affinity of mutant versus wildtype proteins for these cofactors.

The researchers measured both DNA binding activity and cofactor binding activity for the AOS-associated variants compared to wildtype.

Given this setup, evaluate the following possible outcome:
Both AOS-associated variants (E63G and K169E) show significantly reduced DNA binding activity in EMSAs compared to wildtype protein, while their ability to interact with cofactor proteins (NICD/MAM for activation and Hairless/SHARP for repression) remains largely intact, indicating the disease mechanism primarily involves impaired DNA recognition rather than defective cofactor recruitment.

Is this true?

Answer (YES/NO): YES